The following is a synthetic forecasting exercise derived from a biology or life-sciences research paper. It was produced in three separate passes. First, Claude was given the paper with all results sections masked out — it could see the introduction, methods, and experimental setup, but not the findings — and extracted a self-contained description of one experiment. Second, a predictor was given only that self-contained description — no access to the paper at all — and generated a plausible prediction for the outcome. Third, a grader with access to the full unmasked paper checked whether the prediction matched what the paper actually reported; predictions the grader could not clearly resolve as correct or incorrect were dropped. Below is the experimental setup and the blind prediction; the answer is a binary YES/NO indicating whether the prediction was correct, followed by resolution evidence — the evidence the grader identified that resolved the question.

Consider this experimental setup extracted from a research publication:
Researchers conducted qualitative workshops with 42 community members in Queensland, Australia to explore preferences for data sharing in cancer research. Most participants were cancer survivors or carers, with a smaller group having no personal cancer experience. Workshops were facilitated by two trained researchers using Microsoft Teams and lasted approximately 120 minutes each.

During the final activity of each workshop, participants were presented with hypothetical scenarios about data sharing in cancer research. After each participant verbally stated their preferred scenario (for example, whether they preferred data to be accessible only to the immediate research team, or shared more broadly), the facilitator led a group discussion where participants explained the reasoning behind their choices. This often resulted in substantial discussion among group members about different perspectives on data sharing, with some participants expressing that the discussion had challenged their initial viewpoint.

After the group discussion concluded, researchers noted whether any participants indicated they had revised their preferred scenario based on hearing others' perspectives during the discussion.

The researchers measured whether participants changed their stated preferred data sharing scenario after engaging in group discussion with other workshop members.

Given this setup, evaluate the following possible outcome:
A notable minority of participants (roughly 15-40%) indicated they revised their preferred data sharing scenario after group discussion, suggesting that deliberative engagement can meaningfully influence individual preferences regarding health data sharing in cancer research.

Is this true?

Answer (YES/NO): NO